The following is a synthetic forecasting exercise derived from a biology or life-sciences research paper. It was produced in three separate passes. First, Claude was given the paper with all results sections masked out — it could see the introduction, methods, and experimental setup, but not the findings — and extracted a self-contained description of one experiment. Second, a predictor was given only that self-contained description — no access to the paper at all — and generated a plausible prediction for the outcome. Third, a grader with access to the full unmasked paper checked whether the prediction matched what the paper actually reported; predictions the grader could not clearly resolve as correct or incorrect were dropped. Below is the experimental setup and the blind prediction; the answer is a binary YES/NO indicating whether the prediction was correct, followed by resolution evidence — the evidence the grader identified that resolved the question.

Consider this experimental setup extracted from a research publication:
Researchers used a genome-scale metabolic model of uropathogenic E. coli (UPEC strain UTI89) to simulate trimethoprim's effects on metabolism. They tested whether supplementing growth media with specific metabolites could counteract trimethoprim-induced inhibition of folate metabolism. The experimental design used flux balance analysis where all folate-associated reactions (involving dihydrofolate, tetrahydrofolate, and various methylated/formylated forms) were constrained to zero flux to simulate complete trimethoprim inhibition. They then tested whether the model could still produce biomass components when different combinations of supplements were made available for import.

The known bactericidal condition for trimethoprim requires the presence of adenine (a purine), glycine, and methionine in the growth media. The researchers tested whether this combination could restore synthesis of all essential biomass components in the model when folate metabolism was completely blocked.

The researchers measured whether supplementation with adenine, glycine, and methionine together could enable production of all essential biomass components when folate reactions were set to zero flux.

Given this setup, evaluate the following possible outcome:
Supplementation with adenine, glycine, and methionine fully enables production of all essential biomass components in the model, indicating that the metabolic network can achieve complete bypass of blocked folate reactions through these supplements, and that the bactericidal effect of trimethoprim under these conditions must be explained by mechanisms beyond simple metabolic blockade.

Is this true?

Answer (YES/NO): NO